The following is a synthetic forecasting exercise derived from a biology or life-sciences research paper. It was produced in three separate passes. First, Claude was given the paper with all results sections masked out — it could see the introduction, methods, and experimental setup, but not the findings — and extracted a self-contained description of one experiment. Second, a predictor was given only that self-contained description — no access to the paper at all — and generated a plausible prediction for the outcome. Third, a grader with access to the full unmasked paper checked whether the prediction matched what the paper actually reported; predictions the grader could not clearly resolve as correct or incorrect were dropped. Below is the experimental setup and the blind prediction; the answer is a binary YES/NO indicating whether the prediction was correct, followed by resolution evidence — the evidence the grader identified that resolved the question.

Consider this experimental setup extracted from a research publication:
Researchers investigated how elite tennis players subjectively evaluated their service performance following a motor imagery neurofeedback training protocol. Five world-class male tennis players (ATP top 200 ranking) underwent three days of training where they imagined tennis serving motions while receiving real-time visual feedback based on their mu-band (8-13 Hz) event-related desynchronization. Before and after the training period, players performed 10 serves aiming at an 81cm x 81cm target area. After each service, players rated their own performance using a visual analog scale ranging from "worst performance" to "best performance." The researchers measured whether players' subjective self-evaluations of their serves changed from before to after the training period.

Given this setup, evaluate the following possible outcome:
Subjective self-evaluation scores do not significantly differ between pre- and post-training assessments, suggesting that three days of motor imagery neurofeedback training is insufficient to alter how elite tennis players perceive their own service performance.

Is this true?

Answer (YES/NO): NO